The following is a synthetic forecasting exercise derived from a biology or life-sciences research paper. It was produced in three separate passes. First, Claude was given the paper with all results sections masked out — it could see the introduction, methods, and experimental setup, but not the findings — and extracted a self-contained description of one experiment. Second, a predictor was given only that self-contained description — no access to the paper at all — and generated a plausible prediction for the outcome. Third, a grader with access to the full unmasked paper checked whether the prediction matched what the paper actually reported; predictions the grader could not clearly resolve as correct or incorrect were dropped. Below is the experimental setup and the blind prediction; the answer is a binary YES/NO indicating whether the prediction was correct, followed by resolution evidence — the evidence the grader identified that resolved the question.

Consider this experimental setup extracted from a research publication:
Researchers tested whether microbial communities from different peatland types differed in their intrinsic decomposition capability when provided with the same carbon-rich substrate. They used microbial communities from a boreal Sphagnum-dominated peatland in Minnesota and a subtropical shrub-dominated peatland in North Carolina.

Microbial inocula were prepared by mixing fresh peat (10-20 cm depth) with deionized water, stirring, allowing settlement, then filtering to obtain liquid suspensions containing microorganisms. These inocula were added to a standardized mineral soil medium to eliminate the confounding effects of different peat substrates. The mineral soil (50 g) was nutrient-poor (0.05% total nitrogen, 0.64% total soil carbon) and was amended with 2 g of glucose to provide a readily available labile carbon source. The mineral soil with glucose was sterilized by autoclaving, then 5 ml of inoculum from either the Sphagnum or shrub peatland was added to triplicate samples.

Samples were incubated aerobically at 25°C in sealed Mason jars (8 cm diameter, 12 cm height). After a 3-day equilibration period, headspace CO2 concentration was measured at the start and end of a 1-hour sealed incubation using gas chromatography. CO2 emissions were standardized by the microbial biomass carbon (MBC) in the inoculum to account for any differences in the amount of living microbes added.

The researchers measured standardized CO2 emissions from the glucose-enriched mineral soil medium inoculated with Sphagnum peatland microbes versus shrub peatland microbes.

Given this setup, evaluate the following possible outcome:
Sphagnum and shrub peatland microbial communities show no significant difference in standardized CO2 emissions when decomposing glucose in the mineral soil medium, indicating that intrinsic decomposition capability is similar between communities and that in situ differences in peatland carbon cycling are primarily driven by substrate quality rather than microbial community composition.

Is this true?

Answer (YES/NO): NO